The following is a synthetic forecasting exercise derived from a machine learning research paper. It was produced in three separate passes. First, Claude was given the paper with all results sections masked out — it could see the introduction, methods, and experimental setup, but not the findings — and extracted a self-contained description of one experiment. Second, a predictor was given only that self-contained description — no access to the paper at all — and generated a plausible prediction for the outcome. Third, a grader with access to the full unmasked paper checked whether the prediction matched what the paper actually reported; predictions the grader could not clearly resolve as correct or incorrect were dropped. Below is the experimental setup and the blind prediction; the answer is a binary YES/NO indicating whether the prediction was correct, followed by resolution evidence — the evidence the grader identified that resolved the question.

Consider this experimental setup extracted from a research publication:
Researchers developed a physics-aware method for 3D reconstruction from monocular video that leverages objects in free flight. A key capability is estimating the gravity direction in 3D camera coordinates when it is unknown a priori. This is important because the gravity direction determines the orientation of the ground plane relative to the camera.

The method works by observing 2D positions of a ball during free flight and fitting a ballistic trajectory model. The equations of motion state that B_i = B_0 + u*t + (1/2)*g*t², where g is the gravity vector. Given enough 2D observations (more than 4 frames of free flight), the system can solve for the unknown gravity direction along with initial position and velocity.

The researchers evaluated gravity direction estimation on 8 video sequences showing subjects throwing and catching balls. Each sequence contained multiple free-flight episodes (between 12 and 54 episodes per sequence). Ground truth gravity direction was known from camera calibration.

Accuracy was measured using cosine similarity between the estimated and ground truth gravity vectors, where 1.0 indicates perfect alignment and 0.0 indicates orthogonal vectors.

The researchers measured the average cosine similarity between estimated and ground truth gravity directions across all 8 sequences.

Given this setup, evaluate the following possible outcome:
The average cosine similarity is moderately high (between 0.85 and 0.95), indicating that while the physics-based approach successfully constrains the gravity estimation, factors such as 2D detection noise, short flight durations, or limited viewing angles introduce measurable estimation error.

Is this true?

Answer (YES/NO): NO